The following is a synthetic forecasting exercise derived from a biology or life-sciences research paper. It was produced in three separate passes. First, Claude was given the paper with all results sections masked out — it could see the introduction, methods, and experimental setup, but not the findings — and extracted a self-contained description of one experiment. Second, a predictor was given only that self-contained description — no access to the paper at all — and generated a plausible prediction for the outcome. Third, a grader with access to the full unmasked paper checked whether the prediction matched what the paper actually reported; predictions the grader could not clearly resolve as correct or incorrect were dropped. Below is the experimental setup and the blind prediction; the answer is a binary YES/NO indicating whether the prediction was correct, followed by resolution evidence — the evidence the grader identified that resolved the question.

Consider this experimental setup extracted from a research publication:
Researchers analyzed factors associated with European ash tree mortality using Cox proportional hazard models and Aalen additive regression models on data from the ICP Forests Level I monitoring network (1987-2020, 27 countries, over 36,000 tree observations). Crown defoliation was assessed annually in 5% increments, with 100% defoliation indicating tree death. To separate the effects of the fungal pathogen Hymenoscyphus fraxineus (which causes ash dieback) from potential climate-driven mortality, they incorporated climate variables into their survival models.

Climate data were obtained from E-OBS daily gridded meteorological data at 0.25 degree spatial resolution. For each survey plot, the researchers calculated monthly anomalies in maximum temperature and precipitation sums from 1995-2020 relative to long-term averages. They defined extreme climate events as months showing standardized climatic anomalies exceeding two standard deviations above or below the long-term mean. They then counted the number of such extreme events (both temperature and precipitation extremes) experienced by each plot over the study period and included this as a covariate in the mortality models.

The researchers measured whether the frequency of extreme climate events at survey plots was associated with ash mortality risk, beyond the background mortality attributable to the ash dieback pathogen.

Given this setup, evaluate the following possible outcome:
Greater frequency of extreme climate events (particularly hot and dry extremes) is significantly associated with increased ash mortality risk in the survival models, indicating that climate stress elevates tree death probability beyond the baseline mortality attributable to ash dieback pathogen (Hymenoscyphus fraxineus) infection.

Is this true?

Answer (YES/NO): NO